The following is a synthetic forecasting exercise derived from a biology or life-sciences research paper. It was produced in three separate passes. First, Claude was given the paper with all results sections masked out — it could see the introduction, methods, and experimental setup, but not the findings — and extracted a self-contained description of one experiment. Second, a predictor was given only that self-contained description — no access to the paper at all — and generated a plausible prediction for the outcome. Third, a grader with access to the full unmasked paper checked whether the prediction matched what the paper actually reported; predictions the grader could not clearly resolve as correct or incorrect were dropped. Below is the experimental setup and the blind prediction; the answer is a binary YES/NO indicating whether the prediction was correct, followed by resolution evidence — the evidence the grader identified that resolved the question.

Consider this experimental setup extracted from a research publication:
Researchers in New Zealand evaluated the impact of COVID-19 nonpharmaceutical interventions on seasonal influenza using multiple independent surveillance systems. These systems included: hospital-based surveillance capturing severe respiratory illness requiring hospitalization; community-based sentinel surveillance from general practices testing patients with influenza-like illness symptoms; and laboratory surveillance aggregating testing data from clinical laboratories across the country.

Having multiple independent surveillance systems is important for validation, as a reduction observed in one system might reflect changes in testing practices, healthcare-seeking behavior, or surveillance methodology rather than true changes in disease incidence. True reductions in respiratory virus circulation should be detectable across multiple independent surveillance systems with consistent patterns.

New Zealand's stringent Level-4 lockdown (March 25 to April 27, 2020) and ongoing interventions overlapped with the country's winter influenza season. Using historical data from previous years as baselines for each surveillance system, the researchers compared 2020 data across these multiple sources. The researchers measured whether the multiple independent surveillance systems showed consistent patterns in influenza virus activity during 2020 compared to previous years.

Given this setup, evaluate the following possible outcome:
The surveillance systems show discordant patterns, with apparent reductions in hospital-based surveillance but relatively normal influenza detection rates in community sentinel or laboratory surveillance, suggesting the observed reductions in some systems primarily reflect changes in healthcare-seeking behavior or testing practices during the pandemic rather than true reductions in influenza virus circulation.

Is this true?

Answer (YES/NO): NO